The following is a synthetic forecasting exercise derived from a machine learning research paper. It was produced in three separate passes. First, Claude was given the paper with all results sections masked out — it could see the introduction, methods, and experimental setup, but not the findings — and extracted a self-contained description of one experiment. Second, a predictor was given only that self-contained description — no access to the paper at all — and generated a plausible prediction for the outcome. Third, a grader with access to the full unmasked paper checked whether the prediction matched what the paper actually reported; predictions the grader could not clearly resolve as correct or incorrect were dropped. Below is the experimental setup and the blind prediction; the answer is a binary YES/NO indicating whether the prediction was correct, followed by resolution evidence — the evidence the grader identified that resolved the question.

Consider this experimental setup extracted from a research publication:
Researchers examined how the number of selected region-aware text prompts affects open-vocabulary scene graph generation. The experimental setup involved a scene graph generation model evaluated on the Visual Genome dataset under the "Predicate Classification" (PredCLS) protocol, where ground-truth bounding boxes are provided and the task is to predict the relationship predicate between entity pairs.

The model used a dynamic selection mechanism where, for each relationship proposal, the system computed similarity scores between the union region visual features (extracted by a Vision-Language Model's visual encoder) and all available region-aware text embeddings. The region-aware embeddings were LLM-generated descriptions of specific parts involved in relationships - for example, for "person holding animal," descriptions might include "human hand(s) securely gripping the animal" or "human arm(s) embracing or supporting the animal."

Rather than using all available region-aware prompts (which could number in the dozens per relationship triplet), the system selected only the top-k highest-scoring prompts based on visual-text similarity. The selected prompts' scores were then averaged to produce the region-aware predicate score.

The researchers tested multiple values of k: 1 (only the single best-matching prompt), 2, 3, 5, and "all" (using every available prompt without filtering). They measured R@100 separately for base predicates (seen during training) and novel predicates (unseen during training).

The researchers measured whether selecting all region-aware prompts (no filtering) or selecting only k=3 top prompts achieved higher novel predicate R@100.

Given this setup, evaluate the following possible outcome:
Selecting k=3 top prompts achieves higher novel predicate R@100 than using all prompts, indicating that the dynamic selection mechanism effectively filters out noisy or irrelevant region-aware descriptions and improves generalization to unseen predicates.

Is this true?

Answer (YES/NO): YES